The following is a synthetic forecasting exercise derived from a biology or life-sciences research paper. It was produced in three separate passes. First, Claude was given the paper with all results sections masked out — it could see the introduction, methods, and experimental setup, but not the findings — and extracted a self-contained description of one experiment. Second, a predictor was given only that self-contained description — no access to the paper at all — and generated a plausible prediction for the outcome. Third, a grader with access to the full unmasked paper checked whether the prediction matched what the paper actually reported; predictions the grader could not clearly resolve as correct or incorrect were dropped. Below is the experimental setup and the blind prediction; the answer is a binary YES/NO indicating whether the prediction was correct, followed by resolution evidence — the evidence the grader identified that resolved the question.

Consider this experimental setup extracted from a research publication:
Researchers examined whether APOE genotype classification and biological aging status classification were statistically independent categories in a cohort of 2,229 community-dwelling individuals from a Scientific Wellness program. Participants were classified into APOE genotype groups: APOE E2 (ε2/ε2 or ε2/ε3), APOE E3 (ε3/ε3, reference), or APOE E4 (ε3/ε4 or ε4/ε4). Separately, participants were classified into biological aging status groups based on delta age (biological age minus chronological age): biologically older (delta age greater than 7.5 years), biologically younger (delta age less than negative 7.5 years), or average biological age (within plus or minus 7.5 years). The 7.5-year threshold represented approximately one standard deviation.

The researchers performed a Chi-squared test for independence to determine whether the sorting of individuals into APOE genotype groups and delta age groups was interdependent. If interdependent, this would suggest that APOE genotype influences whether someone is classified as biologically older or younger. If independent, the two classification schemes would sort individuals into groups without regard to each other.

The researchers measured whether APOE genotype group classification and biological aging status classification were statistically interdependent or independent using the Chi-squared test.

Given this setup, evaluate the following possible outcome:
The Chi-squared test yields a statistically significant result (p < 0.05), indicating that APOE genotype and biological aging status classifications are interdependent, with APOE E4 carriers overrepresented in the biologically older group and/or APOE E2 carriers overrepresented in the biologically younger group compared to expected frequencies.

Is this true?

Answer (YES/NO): NO